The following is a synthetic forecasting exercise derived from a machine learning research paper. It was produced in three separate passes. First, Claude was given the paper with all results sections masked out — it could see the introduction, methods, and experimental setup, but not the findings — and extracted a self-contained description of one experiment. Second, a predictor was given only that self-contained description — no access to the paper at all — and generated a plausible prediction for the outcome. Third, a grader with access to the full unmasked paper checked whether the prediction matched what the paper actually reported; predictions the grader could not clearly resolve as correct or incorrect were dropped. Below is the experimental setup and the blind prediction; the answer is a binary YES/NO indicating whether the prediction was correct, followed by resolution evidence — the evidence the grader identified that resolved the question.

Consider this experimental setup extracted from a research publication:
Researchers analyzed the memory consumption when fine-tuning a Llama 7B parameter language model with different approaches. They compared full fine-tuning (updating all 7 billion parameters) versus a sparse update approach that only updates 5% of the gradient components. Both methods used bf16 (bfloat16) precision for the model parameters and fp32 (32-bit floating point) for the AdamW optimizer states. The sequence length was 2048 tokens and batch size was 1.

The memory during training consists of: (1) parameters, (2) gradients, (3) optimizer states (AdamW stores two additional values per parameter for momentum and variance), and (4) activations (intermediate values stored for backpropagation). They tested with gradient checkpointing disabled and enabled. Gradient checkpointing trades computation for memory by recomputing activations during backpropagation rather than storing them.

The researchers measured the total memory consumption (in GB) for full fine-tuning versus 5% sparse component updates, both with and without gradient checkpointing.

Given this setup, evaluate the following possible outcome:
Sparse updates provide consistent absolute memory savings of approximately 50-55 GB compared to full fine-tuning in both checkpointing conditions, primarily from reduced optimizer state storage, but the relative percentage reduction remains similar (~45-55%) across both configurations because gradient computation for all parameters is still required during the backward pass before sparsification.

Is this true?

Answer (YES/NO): NO